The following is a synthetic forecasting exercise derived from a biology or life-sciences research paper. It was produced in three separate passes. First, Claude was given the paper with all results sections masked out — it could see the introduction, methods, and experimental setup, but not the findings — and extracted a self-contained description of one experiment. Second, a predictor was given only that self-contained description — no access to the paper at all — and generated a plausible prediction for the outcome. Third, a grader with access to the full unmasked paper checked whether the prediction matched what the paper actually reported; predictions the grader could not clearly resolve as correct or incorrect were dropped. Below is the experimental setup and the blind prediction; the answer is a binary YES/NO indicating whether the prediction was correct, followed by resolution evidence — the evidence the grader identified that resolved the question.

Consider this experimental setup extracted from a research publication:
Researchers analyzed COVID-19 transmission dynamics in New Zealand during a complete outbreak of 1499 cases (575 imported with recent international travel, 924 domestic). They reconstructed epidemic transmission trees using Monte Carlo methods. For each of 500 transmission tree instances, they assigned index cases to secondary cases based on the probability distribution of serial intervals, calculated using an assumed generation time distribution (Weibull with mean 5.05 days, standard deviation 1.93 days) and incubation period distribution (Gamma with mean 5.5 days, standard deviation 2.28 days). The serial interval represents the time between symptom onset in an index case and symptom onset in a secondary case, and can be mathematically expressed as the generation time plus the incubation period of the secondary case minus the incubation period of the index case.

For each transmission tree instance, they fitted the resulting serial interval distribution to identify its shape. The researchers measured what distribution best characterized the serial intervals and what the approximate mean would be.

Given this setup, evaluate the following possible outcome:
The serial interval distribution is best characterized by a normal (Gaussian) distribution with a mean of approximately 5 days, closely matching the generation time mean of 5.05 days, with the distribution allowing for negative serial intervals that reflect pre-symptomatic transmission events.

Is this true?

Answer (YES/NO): YES